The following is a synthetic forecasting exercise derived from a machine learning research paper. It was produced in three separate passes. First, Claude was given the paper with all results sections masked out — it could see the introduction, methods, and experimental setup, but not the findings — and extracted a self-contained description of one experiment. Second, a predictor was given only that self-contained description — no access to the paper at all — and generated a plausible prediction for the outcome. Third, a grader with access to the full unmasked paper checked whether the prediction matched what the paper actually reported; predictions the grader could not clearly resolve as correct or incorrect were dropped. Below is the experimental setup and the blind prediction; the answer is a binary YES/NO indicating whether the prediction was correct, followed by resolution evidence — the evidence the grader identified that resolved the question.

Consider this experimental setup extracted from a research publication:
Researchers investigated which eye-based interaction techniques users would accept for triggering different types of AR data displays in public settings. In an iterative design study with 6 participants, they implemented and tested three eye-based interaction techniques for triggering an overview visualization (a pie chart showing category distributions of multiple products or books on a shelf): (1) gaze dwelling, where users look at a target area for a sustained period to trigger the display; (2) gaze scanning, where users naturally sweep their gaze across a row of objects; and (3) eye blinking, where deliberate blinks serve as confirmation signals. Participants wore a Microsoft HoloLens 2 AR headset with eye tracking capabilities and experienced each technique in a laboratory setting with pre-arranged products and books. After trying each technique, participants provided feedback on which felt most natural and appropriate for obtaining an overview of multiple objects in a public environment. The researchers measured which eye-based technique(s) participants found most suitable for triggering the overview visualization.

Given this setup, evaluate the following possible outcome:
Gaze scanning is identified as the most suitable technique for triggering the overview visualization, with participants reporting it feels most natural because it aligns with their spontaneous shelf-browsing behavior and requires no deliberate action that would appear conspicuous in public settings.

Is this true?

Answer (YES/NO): YES